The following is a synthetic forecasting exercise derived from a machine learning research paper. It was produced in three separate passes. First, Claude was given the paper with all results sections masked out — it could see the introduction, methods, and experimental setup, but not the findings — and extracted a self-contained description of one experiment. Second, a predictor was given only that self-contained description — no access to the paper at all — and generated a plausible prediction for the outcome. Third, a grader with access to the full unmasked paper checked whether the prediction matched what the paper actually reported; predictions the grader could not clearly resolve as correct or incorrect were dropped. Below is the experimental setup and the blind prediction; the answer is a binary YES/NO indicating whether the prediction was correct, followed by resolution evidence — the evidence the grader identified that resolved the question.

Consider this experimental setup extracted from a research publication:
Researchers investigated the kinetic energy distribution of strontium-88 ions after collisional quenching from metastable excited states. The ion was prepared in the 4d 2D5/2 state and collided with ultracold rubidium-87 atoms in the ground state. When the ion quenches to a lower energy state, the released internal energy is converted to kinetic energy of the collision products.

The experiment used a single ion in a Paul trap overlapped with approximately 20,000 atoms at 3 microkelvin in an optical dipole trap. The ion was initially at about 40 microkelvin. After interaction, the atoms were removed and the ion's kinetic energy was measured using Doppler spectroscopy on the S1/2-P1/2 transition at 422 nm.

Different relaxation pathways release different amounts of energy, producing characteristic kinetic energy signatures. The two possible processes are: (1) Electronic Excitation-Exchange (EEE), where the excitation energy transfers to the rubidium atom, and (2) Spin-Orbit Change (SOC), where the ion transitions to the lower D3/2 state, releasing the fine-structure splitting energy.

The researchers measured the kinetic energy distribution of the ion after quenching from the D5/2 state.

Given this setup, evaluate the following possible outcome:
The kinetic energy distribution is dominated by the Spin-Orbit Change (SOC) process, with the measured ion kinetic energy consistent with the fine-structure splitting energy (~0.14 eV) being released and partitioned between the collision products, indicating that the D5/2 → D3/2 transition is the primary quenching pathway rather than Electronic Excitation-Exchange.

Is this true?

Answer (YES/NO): NO